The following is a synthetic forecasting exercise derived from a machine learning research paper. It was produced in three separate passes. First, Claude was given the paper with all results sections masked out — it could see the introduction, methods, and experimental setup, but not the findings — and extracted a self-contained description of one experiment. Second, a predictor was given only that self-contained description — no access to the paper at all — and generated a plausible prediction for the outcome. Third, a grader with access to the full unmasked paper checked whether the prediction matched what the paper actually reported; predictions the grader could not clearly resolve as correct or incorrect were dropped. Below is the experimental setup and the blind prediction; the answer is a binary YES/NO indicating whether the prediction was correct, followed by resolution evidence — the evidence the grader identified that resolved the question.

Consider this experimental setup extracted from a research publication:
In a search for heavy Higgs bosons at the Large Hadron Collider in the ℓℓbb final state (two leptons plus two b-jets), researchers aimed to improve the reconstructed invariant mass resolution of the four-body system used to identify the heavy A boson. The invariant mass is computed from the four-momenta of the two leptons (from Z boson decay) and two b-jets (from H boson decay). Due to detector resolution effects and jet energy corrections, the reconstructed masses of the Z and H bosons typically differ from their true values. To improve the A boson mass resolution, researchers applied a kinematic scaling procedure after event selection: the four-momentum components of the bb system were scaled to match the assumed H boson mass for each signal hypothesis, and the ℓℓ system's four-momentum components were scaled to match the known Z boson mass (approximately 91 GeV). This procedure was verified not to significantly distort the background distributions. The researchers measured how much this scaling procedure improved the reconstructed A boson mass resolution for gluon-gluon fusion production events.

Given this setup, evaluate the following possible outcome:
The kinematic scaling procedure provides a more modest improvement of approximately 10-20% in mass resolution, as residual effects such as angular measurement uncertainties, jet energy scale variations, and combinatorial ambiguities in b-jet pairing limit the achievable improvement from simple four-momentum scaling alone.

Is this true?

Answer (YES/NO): NO